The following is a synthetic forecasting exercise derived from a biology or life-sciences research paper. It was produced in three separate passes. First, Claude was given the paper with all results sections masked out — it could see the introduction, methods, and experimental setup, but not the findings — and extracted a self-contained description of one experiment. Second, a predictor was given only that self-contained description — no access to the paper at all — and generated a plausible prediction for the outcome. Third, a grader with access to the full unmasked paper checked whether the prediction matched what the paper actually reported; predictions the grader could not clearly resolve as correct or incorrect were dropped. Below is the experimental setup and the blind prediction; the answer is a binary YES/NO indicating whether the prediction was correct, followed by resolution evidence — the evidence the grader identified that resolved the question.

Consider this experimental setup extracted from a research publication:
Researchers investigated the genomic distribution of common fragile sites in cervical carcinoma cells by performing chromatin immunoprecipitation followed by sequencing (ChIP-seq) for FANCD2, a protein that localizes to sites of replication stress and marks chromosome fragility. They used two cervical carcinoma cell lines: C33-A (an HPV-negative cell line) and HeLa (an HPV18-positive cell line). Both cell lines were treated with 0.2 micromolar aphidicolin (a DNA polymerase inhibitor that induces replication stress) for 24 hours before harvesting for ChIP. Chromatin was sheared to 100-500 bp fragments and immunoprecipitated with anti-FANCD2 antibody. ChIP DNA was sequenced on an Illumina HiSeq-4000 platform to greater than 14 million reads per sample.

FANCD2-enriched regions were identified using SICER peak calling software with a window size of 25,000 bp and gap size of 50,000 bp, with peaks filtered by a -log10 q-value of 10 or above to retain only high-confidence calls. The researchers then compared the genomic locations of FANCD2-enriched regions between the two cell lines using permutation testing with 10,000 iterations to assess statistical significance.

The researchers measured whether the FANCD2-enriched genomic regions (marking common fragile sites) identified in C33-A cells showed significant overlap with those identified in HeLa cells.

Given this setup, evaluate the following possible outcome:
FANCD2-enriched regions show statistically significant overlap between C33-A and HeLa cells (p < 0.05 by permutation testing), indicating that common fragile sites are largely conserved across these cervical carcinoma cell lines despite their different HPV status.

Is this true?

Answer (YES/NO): YES